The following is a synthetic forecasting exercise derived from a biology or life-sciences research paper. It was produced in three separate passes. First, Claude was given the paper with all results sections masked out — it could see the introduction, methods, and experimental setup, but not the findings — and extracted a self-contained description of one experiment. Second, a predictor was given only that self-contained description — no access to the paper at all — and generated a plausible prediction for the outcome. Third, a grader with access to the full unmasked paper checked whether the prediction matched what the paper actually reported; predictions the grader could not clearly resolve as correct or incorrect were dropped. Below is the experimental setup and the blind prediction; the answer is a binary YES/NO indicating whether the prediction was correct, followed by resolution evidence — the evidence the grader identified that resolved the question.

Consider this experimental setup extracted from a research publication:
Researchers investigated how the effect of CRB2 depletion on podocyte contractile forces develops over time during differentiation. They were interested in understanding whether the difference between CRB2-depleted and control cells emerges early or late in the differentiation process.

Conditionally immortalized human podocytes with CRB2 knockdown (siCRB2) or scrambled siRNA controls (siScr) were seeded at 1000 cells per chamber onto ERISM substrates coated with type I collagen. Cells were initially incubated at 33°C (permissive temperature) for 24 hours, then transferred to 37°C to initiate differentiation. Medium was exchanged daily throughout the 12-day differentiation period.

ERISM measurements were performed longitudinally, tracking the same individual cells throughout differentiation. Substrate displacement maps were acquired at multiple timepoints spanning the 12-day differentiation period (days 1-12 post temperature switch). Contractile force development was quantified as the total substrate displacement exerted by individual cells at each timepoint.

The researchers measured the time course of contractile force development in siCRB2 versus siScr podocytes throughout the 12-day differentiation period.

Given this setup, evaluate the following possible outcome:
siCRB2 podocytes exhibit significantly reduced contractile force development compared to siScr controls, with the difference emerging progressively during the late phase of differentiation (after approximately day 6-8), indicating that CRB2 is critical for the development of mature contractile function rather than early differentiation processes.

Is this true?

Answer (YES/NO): NO